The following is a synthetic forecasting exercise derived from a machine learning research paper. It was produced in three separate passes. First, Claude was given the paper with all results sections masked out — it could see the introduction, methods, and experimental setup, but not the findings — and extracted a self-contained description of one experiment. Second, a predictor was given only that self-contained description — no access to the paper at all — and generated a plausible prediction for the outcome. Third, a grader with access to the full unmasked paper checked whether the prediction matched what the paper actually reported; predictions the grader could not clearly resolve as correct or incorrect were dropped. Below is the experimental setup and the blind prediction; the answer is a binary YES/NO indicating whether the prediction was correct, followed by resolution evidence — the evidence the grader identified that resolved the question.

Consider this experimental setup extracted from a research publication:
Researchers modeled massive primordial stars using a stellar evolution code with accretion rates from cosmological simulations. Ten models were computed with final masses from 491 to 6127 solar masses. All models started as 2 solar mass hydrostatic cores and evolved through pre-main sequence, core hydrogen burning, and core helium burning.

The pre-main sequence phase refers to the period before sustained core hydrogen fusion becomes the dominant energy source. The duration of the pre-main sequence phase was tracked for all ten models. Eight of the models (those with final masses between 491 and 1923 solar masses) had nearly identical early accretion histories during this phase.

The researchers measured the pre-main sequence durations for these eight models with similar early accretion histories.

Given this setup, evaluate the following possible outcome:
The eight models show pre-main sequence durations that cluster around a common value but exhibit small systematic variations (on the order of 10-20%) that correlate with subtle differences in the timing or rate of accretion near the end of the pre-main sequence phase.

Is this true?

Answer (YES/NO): NO